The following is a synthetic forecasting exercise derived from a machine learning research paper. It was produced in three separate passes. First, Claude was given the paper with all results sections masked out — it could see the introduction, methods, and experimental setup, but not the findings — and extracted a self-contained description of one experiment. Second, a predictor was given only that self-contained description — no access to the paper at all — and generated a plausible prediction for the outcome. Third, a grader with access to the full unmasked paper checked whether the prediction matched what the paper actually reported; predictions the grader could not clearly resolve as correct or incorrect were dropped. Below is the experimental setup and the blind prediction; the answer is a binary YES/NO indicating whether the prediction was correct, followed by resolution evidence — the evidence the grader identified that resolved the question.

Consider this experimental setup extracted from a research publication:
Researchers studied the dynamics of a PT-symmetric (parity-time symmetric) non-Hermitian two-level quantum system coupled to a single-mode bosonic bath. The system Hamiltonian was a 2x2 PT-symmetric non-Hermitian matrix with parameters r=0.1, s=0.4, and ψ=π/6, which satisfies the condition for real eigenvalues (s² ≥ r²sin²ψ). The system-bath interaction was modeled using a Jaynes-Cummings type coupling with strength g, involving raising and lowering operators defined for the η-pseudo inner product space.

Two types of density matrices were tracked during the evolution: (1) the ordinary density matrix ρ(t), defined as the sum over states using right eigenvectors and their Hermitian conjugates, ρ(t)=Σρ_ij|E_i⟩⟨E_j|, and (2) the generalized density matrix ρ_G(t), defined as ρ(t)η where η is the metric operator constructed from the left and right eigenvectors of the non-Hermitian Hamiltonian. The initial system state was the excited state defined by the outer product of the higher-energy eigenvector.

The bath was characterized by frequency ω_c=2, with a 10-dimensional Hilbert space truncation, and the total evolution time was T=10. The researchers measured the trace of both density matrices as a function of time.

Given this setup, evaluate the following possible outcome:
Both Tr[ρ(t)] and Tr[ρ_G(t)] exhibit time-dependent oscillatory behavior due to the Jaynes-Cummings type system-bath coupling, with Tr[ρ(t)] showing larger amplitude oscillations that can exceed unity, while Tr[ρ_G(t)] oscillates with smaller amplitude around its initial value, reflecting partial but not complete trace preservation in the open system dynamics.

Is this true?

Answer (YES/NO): NO